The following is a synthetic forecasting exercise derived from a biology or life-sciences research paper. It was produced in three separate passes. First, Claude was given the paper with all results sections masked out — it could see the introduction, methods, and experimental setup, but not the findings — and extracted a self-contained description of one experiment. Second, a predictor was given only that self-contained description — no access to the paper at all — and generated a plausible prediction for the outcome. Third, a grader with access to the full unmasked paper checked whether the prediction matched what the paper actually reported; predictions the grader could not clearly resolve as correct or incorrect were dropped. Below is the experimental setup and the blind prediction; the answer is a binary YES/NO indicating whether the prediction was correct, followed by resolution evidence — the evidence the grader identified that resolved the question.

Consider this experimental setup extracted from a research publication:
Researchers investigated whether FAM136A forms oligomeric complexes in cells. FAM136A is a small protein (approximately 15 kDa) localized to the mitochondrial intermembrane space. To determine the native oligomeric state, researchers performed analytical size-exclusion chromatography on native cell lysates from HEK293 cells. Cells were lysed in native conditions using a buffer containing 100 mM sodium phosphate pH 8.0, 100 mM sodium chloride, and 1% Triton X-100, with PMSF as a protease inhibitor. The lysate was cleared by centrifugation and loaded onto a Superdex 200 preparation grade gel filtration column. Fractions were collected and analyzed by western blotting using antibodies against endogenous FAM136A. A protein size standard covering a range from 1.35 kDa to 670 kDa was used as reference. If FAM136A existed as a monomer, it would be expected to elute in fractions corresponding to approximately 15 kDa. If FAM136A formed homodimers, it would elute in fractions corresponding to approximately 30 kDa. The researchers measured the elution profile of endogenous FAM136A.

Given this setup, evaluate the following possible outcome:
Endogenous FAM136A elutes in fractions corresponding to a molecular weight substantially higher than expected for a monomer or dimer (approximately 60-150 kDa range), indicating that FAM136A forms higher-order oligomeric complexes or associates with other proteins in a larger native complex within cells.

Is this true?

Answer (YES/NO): NO